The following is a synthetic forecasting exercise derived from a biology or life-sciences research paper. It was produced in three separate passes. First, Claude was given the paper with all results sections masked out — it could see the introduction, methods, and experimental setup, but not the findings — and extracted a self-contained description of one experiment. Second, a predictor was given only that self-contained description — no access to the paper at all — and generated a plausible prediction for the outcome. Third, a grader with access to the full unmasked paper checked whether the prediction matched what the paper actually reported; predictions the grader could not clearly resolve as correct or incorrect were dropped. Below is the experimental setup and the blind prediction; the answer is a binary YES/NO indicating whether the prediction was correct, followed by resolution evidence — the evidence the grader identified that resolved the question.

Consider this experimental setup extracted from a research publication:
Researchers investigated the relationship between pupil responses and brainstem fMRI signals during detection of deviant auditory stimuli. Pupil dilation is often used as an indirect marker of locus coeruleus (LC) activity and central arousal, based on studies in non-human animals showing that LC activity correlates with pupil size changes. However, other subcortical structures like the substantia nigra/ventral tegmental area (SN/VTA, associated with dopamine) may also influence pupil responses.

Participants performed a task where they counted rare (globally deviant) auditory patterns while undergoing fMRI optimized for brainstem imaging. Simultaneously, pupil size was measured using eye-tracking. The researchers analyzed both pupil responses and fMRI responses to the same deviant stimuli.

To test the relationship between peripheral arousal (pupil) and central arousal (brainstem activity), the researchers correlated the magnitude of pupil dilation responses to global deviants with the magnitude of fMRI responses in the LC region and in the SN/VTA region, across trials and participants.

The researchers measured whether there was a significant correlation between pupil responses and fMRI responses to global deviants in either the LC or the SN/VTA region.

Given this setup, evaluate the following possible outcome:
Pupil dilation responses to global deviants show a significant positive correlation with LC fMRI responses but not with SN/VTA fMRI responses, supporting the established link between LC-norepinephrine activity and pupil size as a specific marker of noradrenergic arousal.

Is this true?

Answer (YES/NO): NO